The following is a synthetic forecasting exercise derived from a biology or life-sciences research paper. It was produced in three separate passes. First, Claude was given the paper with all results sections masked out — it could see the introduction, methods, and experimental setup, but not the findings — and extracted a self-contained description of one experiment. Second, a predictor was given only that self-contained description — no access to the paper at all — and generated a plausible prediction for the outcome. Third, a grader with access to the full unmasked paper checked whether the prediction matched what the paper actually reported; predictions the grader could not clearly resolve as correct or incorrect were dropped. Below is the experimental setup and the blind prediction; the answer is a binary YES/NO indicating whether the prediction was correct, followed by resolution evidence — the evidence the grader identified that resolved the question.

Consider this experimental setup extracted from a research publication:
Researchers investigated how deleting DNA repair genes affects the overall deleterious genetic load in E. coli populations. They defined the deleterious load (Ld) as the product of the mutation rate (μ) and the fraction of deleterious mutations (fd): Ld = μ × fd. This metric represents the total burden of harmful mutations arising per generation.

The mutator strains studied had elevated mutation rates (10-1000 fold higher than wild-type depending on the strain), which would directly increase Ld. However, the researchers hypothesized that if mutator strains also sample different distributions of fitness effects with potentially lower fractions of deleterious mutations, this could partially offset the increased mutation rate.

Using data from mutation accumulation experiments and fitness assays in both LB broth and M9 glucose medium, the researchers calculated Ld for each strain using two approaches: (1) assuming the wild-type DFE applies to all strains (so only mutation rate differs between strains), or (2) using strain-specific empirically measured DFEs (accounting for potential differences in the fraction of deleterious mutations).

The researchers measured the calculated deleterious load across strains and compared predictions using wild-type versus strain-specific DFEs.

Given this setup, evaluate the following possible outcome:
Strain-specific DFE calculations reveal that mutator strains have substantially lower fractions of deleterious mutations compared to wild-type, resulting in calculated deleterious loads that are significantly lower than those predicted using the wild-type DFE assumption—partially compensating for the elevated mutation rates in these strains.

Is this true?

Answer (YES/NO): NO